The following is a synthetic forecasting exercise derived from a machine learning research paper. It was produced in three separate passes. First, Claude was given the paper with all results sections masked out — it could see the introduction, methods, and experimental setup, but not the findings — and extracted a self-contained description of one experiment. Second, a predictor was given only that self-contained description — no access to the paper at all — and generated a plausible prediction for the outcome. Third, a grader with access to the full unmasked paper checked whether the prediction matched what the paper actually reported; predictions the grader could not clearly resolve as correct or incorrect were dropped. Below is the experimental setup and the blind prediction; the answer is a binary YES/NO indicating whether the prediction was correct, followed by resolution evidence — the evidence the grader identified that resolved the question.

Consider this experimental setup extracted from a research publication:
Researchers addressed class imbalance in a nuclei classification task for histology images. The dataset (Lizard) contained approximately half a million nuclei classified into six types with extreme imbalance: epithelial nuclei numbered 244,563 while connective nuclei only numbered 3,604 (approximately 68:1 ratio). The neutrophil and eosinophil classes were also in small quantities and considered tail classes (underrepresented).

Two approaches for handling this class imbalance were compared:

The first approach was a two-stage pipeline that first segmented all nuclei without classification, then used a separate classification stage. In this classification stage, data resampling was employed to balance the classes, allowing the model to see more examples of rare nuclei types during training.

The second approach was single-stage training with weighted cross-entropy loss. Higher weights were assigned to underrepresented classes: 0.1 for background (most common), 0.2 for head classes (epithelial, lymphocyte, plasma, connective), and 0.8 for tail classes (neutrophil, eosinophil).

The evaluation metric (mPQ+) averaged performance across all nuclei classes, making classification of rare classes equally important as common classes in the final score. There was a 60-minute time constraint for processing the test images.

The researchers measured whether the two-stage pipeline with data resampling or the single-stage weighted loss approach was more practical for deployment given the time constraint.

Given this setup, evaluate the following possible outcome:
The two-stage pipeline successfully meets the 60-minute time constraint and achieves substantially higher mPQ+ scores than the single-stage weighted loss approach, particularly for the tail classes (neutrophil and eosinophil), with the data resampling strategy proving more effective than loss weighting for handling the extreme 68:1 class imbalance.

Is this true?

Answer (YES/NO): NO